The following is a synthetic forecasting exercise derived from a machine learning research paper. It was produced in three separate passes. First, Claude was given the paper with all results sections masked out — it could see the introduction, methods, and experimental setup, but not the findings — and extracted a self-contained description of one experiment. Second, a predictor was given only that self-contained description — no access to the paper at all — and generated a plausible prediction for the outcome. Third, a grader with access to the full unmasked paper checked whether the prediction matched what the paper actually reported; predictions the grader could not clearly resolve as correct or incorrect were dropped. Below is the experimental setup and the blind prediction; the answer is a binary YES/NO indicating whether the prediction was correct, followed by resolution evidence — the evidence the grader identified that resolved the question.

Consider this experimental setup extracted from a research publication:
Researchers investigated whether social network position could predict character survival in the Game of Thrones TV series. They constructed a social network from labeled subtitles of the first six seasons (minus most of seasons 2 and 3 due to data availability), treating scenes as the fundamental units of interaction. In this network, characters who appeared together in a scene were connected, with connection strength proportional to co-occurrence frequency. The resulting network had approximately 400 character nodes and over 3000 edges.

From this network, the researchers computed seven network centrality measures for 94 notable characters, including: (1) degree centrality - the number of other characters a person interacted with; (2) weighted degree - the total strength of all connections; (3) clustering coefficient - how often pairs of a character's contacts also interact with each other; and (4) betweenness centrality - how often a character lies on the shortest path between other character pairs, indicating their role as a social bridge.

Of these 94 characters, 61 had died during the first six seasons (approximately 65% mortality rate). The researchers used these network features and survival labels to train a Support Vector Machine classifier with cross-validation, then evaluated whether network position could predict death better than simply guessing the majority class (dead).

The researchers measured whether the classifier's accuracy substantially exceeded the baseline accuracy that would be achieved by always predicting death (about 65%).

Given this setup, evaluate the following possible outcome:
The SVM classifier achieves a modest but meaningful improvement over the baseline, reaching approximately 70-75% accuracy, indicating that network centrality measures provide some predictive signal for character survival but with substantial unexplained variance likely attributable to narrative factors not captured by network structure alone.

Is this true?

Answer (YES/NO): YES